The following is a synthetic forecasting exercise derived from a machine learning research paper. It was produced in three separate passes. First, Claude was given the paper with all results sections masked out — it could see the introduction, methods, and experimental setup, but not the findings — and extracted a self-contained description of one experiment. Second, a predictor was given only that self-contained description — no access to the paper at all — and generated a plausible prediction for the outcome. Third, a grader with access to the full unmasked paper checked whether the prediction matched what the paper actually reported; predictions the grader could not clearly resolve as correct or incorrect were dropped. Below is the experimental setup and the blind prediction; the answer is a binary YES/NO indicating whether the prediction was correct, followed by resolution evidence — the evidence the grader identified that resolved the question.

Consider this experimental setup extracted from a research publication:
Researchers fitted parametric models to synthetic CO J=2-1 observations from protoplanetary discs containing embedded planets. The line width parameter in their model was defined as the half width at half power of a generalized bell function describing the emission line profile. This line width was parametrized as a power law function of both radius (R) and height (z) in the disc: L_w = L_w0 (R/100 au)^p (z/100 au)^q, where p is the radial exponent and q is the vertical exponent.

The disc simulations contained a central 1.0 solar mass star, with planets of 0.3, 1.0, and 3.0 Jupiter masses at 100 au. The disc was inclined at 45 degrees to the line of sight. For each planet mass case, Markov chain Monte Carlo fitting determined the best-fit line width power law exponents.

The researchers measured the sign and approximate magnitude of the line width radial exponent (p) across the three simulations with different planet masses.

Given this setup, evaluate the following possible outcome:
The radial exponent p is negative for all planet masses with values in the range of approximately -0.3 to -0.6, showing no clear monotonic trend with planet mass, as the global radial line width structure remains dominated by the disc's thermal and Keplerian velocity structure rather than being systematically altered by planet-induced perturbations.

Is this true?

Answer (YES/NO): NO